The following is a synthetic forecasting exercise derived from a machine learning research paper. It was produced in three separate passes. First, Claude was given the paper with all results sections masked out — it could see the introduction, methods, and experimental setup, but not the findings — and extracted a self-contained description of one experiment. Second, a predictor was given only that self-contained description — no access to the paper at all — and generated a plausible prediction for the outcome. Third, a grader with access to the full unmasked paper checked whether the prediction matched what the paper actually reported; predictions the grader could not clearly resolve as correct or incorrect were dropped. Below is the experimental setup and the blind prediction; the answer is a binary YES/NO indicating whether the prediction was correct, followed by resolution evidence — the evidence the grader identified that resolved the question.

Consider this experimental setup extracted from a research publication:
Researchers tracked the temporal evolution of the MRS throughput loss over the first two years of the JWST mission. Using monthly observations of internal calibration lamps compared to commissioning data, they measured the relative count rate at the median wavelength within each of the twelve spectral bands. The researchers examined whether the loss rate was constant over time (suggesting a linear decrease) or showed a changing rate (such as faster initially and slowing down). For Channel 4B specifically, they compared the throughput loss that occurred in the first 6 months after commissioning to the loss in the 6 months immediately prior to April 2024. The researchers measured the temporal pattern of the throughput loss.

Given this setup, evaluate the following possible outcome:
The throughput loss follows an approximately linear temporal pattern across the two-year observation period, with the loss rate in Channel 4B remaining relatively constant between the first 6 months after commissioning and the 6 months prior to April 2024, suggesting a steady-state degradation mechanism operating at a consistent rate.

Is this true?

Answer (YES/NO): NO